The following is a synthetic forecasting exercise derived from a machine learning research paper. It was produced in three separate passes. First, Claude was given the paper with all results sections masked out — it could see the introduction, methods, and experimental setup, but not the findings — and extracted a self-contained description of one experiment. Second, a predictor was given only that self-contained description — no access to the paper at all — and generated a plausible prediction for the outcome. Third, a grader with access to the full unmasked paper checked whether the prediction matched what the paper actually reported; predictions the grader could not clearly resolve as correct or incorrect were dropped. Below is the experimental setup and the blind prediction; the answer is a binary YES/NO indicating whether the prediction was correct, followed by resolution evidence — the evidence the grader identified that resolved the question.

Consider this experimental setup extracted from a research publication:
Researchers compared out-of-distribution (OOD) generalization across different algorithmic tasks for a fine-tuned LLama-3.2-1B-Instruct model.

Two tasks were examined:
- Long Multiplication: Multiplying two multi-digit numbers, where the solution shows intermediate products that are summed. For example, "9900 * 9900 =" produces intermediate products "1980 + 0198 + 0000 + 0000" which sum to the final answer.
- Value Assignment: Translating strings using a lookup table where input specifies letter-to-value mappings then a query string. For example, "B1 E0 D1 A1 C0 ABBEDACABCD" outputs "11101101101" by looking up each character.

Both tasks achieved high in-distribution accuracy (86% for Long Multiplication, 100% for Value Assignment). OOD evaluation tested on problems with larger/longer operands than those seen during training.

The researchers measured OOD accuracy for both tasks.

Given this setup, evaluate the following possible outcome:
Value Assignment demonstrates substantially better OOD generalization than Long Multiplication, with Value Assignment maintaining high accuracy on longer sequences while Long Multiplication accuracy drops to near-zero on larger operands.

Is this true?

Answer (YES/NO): NO